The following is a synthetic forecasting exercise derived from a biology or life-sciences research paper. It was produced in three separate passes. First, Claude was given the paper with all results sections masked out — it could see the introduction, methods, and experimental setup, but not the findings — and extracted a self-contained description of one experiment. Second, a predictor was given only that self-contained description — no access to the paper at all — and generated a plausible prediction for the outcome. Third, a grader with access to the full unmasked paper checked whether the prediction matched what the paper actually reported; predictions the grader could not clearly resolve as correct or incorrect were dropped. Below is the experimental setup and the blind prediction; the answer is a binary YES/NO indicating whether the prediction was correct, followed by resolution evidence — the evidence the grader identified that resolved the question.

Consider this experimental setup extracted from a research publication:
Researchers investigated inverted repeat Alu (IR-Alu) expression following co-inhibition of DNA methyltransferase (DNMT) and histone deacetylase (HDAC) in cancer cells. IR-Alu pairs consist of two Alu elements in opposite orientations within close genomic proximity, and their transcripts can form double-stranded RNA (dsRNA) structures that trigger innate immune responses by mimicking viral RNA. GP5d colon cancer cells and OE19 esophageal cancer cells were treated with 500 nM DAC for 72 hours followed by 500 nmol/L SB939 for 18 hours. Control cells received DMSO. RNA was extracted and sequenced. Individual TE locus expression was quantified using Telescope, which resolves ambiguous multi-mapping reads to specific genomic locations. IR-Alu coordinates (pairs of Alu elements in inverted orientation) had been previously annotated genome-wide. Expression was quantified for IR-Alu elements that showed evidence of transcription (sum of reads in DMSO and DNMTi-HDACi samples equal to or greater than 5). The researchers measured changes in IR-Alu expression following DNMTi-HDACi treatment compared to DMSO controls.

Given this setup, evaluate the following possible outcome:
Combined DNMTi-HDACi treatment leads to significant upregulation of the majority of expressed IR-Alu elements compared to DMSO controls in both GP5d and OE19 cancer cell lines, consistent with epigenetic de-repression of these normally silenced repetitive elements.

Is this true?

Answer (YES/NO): YES